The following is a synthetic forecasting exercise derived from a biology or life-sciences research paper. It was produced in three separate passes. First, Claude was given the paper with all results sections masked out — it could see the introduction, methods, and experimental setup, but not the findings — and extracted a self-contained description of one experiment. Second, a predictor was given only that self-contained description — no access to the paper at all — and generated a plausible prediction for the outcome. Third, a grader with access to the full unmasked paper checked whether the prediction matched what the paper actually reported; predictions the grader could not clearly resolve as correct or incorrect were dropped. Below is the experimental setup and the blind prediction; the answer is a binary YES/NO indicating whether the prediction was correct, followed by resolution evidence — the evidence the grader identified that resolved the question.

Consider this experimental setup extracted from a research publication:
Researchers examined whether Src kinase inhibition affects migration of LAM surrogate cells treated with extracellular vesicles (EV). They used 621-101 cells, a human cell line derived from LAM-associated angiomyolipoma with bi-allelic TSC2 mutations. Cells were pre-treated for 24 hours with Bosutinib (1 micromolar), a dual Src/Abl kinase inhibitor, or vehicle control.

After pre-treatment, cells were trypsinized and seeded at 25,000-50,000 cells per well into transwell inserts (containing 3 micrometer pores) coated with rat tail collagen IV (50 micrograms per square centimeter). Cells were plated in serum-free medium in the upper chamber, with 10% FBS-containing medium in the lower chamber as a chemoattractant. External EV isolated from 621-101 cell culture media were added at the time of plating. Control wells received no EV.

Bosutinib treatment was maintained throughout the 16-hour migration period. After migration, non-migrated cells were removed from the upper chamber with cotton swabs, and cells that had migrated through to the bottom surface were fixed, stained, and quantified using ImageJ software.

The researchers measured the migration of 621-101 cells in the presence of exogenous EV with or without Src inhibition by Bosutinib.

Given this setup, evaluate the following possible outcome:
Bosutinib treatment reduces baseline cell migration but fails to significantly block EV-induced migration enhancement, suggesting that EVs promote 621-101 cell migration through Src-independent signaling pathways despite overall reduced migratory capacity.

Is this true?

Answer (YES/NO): NO